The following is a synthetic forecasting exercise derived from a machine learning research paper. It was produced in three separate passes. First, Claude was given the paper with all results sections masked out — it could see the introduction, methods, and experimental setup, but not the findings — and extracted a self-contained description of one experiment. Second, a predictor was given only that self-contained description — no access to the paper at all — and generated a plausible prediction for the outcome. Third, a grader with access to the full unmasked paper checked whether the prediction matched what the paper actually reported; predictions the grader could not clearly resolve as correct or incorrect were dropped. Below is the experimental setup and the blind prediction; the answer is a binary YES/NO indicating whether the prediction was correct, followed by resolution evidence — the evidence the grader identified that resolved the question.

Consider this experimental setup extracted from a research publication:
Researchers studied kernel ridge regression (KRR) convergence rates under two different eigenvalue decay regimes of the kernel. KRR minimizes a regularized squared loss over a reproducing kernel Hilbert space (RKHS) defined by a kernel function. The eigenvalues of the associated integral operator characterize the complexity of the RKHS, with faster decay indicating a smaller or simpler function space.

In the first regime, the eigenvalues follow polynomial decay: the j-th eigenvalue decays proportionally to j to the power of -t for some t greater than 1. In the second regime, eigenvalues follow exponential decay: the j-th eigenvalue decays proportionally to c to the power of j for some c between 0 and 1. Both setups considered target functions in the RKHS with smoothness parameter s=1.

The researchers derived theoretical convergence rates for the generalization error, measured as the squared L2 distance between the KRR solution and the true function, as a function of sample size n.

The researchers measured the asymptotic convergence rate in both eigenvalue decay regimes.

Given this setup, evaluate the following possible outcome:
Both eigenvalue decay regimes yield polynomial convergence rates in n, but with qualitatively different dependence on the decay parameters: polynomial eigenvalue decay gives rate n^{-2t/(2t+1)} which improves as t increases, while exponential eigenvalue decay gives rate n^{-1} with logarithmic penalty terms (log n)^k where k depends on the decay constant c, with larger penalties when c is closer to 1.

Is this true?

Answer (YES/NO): NO